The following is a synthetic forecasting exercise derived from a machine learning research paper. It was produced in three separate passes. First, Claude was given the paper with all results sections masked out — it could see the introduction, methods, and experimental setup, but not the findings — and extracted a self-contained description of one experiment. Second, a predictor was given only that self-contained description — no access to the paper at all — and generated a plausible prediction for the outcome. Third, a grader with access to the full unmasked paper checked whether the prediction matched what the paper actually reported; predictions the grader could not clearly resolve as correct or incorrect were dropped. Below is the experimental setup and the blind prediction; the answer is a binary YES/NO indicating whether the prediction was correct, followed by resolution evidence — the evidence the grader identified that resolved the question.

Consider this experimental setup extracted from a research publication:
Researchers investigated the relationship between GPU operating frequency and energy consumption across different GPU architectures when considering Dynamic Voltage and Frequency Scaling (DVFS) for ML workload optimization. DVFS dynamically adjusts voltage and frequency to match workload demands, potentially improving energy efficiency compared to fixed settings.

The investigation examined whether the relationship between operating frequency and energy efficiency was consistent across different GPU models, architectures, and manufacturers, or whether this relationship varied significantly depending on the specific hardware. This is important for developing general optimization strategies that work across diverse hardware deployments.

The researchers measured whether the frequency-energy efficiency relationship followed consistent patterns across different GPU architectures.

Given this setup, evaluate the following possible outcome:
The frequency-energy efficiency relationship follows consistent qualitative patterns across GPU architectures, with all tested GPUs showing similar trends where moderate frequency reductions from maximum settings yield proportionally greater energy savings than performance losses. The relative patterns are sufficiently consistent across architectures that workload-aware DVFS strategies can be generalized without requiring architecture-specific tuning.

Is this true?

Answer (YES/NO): NO